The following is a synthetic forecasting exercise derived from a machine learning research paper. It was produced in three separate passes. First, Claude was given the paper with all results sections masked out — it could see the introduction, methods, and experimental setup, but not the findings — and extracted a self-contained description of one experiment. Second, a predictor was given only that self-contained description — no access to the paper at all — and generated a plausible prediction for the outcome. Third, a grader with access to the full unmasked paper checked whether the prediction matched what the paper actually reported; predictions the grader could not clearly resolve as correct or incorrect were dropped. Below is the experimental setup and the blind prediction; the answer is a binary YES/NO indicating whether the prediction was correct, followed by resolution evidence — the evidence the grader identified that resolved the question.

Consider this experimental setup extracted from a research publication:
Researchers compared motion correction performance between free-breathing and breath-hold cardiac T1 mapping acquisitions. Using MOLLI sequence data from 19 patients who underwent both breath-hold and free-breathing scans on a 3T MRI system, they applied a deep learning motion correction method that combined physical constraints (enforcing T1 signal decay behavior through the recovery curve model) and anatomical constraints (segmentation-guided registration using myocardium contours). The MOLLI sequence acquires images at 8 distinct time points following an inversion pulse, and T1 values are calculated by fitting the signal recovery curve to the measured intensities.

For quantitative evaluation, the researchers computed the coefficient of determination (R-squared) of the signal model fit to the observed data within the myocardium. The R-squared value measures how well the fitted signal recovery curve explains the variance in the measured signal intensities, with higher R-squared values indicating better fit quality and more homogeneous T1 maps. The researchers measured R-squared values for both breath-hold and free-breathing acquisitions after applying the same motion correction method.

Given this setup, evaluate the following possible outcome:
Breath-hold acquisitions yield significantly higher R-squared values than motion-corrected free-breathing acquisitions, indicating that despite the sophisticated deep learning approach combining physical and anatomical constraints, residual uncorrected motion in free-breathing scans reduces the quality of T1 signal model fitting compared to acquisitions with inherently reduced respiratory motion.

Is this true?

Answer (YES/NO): NO